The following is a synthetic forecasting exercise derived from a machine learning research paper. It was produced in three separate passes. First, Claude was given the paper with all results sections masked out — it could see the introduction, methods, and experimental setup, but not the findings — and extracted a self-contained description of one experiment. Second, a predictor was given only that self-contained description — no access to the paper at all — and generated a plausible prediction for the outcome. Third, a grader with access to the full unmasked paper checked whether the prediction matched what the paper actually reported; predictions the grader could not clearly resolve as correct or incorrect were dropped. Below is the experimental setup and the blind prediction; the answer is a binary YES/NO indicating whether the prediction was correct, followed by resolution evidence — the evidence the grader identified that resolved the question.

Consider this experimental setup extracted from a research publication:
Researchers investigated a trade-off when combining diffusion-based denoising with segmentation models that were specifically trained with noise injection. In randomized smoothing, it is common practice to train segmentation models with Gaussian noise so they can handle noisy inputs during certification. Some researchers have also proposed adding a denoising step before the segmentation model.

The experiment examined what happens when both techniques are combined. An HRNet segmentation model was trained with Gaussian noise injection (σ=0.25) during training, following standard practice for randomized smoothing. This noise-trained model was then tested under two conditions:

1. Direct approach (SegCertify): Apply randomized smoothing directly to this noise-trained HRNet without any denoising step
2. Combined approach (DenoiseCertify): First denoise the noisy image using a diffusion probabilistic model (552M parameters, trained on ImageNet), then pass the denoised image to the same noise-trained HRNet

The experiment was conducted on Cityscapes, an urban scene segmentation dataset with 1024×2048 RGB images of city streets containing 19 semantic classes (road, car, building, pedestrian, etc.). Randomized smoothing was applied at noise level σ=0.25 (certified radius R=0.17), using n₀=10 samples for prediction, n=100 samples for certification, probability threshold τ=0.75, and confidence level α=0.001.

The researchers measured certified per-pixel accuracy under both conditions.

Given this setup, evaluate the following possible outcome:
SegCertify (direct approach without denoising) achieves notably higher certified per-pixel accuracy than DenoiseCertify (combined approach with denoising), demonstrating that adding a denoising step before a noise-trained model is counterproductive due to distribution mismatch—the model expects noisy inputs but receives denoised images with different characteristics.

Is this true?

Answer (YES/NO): YES